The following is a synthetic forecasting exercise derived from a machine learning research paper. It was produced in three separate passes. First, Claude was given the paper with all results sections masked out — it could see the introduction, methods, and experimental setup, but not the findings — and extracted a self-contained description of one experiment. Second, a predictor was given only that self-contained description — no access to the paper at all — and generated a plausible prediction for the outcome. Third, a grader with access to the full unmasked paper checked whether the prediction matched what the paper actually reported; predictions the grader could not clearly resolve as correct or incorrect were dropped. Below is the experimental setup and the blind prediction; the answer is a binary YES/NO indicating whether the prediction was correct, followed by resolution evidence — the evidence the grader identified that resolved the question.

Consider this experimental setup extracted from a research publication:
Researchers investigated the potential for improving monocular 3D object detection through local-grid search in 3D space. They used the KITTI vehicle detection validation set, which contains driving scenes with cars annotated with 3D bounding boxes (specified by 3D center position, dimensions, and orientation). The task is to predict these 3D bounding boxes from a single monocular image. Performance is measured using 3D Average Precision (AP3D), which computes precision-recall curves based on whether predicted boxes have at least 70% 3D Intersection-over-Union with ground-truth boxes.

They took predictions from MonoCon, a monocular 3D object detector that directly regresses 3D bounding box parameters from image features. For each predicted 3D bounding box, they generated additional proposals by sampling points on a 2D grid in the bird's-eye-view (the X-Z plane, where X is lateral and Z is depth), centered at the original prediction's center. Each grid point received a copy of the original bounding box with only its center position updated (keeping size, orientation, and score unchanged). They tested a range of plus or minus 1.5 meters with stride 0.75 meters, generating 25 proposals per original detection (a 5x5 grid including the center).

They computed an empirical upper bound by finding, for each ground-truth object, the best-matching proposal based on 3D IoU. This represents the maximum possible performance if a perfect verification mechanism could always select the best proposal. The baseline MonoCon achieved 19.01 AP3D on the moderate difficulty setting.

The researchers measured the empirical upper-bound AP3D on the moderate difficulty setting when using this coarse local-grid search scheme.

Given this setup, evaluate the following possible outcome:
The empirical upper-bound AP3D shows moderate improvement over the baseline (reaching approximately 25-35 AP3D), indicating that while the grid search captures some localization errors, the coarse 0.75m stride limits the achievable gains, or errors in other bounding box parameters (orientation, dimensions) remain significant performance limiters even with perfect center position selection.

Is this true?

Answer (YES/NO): YES